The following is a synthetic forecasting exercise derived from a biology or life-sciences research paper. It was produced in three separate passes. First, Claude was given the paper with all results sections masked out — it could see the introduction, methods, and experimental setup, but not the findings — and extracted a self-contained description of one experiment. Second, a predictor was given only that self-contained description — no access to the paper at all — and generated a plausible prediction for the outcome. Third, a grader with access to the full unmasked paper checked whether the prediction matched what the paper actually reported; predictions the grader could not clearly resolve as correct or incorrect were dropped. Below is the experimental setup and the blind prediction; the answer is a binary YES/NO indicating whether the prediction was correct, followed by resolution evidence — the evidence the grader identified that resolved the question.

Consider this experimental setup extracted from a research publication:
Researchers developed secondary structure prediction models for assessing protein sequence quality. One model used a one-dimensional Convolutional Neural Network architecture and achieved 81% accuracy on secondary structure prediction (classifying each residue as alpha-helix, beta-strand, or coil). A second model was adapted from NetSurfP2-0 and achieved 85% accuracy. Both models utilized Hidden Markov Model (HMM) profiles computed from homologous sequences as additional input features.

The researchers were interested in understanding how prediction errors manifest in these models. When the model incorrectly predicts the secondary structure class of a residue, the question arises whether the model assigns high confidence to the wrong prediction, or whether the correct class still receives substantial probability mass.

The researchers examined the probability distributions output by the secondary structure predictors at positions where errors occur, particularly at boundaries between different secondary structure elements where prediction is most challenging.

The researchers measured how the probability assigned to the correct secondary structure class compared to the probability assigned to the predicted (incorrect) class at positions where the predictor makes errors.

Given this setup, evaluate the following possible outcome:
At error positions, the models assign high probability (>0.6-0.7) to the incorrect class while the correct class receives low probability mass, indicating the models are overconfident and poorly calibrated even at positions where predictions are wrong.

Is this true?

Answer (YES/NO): NO